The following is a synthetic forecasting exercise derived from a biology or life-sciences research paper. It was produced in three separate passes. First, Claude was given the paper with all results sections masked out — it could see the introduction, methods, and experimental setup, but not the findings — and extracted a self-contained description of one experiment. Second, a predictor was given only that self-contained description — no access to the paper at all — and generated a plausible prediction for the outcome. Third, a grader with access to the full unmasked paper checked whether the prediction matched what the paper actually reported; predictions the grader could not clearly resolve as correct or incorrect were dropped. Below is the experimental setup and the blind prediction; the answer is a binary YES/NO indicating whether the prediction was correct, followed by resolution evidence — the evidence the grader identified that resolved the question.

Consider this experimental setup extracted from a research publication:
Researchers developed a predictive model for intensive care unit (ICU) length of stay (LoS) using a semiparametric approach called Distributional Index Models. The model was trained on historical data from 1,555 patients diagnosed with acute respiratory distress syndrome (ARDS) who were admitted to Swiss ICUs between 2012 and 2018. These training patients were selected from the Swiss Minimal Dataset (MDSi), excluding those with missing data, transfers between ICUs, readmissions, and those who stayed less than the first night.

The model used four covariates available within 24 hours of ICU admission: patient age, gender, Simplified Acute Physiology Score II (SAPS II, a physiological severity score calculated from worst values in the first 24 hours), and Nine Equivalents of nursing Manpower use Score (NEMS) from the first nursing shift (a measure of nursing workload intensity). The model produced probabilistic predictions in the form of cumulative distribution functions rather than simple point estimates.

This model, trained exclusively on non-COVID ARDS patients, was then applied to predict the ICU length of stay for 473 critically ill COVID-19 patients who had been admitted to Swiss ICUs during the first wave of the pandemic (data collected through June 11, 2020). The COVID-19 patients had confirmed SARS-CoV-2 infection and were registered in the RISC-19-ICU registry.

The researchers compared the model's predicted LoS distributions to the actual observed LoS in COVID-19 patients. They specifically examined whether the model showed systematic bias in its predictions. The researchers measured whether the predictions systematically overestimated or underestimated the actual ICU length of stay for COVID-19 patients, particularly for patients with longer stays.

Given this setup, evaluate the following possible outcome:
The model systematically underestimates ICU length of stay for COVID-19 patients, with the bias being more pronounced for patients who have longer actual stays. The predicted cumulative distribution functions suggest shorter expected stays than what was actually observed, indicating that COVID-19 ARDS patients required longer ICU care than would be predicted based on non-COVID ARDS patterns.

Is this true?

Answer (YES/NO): NO